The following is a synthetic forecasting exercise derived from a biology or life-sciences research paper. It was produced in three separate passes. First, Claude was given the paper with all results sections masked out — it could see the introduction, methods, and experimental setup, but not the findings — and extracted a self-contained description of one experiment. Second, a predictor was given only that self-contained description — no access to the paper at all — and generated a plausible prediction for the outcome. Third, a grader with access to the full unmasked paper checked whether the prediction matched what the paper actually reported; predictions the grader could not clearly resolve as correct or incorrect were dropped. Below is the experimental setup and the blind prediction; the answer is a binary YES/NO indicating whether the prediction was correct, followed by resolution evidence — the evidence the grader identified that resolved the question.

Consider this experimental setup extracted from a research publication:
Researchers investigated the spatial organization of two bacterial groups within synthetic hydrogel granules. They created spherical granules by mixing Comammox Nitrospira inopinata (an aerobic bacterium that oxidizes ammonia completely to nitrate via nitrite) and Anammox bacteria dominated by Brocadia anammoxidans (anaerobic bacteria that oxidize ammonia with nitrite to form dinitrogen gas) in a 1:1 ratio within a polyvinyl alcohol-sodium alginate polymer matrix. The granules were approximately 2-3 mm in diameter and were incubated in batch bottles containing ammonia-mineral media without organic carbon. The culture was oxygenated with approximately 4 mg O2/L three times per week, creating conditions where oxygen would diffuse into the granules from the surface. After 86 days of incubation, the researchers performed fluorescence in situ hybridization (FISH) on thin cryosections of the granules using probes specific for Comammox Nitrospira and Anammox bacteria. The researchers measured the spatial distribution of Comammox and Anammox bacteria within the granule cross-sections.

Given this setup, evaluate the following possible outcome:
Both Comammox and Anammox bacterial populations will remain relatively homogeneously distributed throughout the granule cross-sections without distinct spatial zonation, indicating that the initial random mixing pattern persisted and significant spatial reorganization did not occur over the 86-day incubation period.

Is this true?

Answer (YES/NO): NO